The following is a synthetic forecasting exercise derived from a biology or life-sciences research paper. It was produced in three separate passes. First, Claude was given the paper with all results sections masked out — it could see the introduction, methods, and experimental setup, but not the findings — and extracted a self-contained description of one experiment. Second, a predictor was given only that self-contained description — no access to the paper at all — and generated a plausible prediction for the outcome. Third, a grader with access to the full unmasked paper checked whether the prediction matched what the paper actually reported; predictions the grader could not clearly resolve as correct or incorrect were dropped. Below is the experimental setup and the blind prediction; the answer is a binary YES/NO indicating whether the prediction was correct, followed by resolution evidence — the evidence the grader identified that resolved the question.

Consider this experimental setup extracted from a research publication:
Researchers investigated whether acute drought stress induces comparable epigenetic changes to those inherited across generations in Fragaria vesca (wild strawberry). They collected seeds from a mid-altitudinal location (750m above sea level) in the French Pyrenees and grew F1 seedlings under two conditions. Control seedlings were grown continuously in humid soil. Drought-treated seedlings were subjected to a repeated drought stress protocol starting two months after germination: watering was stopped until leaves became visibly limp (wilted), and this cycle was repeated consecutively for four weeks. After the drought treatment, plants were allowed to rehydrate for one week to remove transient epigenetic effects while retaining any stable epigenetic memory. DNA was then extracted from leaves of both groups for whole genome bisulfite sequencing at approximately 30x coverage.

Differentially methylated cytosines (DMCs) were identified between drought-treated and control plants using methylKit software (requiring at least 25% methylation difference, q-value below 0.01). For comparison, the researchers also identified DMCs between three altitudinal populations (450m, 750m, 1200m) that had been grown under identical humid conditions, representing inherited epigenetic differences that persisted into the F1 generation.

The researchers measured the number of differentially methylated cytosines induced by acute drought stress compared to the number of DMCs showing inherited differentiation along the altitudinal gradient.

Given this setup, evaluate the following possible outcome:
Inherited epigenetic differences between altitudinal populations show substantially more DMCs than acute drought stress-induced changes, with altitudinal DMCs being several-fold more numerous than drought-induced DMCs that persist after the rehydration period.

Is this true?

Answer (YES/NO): YES